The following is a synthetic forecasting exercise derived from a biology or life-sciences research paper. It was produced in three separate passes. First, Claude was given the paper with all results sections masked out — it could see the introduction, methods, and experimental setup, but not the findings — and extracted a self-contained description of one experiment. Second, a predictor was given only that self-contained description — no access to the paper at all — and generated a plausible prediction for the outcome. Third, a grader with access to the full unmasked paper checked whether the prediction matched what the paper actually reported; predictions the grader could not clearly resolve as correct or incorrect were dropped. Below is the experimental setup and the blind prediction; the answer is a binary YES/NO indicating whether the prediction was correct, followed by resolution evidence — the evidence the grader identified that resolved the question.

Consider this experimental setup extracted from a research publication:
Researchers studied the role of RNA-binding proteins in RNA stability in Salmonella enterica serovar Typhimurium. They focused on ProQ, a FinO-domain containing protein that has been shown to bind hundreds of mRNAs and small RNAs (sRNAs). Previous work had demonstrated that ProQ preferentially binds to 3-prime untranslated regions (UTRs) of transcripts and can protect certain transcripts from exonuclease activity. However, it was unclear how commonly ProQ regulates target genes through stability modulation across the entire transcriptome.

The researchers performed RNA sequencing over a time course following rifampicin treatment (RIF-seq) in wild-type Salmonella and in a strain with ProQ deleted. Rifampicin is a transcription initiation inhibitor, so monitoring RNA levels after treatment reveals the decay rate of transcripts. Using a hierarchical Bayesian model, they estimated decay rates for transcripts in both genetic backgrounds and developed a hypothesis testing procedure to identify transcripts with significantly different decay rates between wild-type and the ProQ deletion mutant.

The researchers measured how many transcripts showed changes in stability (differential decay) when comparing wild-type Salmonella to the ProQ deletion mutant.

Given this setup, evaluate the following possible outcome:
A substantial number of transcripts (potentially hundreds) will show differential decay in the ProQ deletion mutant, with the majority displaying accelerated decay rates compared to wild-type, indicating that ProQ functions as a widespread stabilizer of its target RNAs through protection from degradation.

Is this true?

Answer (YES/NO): NO